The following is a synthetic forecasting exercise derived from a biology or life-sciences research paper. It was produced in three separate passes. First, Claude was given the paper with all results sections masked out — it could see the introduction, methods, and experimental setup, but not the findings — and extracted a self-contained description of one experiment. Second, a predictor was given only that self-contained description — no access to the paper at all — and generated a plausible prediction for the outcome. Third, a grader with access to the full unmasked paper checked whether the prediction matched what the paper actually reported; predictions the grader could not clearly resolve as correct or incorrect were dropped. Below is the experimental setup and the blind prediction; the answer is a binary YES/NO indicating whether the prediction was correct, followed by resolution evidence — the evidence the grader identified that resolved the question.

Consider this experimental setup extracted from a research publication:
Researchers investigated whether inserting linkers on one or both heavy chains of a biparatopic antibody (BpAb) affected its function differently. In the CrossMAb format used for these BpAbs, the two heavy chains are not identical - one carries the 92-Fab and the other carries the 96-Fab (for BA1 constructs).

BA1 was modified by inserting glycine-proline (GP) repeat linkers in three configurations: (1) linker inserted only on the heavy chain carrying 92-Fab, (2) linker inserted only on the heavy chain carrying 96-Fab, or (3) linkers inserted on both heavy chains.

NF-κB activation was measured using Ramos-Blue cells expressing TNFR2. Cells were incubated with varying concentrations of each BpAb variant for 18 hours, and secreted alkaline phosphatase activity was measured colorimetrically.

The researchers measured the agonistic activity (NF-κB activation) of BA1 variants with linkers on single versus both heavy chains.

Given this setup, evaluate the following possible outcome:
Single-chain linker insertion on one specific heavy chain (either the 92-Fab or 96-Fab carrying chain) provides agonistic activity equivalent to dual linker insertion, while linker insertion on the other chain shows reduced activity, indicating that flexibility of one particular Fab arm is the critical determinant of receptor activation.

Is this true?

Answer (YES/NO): NO